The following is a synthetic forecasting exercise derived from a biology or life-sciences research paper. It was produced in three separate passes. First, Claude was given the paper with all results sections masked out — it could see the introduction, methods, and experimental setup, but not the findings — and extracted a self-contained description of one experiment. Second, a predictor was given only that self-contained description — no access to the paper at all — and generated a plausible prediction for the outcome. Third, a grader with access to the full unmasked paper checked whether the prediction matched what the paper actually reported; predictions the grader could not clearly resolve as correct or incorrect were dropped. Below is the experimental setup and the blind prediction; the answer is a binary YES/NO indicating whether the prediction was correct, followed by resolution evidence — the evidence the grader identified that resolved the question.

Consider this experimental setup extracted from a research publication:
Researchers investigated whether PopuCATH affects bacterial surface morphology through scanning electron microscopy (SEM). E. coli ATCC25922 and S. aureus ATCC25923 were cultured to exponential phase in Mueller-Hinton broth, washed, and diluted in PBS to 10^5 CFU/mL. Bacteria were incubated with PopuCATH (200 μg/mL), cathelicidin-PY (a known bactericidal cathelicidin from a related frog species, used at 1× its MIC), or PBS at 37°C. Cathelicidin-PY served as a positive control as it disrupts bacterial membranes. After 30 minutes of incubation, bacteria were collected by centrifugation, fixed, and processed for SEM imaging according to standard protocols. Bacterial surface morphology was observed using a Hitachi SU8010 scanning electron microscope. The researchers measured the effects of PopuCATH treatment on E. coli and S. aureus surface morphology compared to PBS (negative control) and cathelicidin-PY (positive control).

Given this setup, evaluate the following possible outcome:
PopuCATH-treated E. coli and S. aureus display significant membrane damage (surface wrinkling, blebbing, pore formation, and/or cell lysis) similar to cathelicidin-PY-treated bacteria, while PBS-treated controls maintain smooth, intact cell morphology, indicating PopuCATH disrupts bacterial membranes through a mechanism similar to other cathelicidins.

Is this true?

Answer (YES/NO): NO